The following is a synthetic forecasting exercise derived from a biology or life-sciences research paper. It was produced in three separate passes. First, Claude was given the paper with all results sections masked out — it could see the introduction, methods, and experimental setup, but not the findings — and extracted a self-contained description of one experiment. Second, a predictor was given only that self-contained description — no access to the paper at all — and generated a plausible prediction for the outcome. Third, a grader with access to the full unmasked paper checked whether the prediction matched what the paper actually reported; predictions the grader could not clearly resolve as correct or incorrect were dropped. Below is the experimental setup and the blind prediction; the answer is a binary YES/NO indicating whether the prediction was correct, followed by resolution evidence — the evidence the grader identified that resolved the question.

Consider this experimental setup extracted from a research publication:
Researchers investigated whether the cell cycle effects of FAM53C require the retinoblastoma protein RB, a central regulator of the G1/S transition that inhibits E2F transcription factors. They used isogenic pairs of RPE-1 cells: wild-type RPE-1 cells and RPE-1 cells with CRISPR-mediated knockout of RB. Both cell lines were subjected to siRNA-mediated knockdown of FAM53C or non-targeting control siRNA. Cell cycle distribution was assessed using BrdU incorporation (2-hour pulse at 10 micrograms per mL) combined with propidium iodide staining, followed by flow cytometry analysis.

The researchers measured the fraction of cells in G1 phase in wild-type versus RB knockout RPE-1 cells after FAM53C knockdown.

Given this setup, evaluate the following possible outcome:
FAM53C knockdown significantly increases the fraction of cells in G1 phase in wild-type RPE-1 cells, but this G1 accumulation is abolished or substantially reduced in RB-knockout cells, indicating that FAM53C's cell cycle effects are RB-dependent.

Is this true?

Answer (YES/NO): YES